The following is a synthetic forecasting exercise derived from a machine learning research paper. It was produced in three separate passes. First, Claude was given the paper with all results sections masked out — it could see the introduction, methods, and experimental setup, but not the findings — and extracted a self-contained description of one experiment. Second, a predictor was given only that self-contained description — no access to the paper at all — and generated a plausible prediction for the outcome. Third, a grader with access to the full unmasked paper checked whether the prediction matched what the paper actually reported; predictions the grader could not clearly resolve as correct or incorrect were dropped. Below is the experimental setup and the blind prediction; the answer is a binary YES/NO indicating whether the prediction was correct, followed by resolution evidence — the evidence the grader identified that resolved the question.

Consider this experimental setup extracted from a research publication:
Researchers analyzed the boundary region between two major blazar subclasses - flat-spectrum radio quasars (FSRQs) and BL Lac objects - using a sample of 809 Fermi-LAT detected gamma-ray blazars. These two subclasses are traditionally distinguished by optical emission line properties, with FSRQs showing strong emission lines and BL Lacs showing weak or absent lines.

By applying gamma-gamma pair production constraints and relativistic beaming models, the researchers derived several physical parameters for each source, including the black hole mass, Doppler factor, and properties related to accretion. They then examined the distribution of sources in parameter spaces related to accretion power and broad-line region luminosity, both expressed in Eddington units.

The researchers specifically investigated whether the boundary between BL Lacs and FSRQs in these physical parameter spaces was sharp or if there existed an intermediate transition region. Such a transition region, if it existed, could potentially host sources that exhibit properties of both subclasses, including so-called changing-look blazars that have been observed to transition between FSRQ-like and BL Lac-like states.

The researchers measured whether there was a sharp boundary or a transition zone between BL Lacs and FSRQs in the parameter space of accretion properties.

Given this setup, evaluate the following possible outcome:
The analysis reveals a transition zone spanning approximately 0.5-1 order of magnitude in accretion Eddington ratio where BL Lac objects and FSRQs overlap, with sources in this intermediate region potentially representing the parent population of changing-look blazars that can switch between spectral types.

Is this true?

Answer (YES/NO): NO